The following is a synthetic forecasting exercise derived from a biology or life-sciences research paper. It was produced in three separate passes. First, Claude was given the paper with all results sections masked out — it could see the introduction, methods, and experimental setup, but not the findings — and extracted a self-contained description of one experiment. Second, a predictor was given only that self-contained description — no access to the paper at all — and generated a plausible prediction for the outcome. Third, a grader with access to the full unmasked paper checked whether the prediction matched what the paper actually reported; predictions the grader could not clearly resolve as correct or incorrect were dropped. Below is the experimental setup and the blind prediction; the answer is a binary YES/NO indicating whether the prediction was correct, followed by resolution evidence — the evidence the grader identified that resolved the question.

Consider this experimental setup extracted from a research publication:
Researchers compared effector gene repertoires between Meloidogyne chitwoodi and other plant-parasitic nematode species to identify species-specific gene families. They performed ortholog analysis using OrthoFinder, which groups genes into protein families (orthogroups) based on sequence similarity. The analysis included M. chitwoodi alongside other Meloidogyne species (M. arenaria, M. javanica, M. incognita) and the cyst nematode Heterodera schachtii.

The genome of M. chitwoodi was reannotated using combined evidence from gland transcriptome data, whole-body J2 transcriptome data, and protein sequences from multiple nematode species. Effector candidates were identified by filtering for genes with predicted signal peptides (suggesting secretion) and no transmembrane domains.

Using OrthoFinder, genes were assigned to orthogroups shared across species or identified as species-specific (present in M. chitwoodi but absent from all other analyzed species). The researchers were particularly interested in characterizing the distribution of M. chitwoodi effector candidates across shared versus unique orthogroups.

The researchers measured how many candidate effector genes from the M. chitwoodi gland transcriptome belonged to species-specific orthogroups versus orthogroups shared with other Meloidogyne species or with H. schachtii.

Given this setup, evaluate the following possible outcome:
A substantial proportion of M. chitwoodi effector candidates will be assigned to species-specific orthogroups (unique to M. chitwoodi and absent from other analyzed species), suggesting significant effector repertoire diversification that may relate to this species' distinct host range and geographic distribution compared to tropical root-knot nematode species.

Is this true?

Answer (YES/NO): NO